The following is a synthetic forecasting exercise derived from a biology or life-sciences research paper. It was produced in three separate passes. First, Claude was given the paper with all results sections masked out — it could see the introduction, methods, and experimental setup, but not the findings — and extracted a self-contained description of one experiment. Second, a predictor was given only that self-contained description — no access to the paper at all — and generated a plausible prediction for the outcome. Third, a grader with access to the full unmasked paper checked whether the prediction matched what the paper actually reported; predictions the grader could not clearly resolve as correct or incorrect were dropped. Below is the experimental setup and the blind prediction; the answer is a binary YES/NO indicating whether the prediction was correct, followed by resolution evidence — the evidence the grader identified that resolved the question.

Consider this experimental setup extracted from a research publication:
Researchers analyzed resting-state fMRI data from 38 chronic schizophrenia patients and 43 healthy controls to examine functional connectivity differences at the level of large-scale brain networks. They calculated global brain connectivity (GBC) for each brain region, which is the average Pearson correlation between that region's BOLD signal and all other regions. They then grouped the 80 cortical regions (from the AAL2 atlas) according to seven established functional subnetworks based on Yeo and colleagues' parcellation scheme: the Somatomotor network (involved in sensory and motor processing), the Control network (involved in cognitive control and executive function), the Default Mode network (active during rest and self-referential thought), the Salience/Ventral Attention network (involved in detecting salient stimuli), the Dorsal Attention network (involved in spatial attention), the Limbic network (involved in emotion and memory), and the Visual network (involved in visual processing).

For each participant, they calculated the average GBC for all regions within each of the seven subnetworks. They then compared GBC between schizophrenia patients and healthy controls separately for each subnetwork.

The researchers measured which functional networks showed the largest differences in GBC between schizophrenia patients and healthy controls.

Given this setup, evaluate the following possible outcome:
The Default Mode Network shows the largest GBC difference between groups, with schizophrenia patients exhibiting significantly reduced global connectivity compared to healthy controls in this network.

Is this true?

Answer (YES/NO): NO